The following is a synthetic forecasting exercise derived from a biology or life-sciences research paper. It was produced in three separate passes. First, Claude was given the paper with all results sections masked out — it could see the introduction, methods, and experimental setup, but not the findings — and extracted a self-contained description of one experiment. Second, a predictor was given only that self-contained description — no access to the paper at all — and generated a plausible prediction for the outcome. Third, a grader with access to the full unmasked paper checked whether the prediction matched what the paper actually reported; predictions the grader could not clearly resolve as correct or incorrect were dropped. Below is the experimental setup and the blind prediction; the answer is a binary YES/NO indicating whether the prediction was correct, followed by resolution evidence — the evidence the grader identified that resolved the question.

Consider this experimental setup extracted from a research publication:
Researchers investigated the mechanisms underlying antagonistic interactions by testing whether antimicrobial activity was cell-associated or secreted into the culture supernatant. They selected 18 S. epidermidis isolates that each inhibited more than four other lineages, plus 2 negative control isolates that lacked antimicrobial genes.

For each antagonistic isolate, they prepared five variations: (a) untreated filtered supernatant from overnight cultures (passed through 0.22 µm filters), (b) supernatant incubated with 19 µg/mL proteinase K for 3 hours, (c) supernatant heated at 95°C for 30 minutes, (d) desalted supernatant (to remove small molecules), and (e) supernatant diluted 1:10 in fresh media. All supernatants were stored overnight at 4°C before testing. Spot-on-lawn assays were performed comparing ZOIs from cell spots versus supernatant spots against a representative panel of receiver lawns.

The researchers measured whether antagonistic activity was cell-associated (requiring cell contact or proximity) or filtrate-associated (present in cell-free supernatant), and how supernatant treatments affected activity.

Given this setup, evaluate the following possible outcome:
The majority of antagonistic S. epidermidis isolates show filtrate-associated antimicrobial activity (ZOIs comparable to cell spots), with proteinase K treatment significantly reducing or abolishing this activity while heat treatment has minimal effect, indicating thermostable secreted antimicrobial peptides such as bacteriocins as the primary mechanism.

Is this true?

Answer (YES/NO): NO